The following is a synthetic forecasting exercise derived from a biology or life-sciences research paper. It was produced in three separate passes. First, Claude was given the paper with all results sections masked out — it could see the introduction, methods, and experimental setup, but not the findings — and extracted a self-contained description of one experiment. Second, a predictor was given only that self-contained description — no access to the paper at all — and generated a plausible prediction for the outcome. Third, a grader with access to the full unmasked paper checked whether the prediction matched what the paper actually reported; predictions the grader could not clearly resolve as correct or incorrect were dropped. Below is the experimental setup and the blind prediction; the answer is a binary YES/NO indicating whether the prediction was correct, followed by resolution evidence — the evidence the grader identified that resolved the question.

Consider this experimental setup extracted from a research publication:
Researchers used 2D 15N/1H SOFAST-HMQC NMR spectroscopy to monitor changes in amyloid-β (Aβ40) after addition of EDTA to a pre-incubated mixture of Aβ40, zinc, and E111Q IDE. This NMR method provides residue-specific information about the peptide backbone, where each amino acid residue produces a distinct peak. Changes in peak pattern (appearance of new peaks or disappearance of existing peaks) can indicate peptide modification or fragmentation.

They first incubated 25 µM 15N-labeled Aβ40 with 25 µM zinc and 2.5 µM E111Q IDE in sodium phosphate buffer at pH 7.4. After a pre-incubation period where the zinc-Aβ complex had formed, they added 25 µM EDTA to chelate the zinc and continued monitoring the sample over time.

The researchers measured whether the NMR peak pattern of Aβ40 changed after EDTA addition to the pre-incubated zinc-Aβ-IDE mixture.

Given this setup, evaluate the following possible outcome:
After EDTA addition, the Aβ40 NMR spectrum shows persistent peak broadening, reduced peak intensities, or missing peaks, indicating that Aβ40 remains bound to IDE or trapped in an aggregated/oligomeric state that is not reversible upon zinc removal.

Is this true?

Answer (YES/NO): NO